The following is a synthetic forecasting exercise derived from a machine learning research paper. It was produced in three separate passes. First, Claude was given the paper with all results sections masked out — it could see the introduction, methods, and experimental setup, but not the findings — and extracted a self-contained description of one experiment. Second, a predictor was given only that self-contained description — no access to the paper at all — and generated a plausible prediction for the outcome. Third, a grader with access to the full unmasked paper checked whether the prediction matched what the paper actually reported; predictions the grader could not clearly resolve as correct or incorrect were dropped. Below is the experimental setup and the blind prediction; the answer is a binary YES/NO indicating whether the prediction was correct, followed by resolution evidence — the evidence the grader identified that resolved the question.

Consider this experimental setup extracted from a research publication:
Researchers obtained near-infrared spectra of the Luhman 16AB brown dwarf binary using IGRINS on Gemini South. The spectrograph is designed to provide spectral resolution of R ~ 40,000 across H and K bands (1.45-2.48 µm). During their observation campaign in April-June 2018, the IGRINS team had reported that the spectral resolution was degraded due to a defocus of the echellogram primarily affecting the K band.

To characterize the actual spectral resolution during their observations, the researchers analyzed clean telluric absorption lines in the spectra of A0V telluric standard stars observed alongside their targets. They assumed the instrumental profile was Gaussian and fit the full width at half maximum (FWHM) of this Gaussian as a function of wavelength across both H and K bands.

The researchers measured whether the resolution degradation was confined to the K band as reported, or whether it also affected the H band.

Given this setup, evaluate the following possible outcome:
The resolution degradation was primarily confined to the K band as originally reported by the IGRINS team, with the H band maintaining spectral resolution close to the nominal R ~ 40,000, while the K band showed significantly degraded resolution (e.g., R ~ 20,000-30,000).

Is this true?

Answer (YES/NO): NO